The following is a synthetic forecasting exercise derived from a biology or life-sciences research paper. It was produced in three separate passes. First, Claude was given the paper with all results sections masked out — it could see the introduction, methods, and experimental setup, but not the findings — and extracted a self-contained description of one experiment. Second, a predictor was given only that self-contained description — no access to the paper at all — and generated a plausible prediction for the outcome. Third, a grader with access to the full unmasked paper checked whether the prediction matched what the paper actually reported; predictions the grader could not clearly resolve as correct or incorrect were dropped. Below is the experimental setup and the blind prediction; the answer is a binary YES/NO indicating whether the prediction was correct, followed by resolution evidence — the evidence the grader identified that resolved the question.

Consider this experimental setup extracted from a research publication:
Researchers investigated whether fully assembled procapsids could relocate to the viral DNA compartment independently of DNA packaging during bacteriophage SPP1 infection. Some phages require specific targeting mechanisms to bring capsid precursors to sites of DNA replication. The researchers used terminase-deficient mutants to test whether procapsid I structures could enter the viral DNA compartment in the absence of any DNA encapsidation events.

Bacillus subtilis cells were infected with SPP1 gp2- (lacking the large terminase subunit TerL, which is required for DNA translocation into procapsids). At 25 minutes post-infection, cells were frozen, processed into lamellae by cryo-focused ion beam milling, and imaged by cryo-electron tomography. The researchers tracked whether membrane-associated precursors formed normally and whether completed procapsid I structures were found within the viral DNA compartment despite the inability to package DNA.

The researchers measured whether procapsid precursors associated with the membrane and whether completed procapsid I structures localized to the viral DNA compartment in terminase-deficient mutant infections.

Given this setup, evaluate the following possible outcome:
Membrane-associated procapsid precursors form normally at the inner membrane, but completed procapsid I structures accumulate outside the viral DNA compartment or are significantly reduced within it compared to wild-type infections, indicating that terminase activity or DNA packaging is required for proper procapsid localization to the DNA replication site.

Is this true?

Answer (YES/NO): NO